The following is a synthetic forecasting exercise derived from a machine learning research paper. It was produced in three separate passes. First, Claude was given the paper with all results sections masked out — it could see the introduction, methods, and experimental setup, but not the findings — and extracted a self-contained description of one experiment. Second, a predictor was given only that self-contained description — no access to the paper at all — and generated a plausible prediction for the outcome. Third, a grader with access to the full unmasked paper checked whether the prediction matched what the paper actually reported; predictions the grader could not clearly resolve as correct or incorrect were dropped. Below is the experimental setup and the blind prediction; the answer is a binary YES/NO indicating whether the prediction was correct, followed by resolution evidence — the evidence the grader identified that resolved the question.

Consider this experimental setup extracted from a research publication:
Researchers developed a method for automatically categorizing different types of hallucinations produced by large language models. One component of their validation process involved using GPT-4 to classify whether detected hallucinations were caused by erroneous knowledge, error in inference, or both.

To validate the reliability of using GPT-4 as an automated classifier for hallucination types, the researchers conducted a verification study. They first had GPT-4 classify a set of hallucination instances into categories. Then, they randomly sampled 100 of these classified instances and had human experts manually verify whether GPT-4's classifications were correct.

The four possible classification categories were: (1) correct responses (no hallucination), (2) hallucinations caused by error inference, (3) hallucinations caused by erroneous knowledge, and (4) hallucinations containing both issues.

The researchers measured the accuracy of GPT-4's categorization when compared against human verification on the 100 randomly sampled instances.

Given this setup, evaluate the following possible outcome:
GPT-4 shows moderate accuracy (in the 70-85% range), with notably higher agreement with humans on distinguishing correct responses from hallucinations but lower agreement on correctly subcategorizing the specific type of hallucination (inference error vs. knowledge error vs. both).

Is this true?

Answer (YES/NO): NO